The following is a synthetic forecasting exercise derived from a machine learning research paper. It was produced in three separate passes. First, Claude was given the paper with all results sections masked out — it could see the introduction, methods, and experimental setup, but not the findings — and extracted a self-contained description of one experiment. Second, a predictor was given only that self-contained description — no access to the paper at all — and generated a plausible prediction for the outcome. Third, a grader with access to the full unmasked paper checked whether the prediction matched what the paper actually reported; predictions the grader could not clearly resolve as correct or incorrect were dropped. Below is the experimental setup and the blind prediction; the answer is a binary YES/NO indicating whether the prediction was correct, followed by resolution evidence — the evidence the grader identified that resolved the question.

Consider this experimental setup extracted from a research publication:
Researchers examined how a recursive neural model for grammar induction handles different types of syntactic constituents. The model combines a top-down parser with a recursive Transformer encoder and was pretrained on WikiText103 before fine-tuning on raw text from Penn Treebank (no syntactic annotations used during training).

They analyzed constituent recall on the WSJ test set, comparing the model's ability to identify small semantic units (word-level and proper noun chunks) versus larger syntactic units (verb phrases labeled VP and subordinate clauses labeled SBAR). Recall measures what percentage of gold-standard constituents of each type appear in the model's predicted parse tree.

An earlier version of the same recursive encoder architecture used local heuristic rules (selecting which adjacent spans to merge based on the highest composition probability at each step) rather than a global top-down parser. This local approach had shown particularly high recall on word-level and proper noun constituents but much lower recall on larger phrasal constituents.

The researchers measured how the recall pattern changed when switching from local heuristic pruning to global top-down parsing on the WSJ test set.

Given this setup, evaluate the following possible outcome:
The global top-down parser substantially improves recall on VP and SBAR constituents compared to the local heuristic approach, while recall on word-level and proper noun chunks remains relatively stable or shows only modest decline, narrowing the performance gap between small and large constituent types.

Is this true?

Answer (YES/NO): YES